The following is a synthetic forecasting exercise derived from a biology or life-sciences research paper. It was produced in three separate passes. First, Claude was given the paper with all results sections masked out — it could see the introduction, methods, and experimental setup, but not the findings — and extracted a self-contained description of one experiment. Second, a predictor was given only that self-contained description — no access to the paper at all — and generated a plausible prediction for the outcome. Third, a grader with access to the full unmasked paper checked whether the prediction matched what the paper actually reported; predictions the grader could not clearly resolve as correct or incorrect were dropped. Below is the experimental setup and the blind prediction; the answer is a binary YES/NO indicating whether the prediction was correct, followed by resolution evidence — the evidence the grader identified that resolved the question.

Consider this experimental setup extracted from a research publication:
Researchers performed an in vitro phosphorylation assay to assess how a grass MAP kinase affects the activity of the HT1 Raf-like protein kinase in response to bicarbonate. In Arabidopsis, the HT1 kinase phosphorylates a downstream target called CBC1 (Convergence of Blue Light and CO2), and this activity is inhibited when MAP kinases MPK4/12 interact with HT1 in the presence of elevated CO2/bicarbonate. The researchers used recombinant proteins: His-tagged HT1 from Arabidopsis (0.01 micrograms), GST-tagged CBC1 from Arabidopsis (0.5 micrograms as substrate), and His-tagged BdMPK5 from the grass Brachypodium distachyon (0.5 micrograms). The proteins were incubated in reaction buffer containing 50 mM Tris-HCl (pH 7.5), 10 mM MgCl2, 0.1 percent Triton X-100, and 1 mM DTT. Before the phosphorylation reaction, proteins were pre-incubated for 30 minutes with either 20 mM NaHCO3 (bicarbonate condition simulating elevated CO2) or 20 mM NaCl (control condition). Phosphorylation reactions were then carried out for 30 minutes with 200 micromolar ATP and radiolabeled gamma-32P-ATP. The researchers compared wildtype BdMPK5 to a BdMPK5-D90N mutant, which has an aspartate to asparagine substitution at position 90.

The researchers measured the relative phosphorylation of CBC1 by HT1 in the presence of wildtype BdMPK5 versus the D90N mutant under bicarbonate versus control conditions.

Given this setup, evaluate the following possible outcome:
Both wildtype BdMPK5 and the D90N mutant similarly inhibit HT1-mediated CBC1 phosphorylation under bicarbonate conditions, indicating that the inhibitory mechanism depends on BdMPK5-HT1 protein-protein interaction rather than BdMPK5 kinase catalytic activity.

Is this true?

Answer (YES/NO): NO